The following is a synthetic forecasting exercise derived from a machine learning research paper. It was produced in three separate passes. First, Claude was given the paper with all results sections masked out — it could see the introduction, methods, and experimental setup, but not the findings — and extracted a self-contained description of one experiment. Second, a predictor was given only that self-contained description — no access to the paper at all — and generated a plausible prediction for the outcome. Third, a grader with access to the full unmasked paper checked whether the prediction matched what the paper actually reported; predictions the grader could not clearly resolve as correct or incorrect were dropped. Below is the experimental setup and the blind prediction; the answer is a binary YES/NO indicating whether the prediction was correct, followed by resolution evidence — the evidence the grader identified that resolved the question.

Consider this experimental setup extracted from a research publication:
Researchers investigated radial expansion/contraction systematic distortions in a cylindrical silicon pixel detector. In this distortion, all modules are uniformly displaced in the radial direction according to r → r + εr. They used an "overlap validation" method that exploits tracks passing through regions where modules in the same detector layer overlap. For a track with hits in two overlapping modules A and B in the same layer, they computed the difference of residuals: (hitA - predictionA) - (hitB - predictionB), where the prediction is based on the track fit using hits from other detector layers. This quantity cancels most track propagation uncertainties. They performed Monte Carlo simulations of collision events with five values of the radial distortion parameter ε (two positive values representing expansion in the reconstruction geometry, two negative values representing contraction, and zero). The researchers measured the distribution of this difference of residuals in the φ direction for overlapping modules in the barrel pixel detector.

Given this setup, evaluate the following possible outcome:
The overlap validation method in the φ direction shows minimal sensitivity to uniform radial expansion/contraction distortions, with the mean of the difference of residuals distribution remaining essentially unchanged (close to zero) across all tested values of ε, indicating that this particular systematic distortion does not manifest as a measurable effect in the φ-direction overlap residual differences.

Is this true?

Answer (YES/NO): NO